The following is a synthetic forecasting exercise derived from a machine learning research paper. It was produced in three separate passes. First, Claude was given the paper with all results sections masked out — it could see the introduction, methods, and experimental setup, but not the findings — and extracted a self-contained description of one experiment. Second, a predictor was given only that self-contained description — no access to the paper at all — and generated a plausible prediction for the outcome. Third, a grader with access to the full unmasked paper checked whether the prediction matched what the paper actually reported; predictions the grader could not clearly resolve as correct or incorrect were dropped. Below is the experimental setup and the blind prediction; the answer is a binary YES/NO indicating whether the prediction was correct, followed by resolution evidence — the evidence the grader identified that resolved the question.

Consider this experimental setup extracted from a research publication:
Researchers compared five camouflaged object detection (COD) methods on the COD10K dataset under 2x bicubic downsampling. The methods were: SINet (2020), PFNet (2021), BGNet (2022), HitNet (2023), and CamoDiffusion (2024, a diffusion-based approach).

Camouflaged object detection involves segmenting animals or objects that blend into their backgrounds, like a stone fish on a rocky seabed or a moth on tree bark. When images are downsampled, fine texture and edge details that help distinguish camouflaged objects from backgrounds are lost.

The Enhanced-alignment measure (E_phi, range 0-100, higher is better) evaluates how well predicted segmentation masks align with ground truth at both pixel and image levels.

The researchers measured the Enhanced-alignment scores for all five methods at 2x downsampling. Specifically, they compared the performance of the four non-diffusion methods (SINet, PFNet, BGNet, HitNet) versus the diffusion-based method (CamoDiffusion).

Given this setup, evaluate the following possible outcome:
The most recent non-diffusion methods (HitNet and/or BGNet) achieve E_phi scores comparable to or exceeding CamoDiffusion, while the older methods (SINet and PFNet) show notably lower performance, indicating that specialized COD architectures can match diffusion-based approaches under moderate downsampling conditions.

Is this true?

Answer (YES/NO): NO